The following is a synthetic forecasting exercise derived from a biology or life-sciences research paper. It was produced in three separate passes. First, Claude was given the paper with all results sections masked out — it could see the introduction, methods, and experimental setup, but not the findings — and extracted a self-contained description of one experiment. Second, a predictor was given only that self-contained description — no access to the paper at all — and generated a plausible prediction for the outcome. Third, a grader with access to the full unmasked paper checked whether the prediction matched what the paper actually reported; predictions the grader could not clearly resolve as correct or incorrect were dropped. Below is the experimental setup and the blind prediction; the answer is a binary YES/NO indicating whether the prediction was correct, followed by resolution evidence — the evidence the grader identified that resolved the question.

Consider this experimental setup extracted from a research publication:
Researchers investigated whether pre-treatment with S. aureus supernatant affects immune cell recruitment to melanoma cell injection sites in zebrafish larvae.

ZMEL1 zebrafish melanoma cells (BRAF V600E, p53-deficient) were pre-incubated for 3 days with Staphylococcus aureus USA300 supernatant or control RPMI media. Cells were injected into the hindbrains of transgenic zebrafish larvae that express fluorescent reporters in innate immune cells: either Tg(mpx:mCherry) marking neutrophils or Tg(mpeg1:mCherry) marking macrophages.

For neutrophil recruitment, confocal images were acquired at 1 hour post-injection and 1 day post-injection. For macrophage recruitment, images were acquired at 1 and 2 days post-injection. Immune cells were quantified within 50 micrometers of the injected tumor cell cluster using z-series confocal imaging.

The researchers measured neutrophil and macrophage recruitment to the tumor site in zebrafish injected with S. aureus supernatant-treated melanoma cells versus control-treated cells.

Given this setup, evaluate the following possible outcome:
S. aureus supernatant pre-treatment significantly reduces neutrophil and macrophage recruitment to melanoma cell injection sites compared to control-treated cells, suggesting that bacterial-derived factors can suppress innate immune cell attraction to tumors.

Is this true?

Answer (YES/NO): NO